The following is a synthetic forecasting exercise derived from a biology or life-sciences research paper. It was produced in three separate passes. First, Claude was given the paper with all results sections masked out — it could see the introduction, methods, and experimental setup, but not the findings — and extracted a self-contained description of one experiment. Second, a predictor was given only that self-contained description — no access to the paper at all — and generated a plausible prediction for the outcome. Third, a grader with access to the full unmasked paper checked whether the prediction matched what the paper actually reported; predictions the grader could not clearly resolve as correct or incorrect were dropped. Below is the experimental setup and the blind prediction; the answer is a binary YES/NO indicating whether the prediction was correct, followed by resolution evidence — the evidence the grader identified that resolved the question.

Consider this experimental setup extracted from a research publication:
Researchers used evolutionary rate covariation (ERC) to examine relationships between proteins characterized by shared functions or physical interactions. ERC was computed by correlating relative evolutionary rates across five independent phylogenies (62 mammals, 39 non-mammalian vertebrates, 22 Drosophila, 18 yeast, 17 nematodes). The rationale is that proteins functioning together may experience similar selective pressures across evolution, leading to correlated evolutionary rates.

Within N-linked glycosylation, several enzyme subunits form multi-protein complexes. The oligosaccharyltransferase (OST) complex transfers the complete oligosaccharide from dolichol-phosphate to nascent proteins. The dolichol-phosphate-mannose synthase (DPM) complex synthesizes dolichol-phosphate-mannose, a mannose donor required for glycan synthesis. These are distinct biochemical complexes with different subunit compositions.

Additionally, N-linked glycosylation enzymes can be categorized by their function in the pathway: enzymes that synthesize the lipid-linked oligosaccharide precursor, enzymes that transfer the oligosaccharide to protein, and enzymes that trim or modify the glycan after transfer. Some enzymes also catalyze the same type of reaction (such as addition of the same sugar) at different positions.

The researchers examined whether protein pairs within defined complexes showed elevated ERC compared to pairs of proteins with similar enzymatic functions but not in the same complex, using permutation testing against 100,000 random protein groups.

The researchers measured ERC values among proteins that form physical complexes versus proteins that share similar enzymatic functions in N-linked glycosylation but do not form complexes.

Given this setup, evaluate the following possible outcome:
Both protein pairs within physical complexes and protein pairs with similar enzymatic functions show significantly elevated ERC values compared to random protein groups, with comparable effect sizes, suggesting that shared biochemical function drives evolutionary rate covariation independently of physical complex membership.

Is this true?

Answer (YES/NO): NO